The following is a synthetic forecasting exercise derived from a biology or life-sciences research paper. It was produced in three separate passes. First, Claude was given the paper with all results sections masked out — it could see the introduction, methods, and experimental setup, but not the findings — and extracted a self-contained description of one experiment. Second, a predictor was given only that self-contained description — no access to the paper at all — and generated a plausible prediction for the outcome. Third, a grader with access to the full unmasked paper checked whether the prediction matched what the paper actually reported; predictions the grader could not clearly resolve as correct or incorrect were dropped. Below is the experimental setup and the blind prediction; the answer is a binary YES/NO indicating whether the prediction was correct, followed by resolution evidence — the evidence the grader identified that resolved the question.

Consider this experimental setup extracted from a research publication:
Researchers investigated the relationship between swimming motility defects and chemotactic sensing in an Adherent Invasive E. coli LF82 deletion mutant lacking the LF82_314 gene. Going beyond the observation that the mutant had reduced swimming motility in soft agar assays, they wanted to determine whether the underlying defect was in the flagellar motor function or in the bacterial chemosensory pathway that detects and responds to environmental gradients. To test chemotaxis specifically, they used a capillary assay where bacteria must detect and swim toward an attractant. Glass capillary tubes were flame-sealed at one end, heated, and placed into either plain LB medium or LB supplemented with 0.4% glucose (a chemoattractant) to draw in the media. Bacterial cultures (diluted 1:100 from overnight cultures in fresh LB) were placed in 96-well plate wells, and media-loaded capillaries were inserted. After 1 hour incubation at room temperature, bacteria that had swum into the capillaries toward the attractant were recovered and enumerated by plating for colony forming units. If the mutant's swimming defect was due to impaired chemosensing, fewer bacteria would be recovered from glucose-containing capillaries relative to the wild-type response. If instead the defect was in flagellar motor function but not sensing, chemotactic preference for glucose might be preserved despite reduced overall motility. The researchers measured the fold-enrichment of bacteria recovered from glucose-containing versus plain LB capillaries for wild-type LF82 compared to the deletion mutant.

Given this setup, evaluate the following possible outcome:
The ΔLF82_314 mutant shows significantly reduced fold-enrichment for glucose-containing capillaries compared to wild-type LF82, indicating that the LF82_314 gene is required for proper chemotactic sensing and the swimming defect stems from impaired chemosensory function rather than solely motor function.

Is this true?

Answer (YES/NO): NO